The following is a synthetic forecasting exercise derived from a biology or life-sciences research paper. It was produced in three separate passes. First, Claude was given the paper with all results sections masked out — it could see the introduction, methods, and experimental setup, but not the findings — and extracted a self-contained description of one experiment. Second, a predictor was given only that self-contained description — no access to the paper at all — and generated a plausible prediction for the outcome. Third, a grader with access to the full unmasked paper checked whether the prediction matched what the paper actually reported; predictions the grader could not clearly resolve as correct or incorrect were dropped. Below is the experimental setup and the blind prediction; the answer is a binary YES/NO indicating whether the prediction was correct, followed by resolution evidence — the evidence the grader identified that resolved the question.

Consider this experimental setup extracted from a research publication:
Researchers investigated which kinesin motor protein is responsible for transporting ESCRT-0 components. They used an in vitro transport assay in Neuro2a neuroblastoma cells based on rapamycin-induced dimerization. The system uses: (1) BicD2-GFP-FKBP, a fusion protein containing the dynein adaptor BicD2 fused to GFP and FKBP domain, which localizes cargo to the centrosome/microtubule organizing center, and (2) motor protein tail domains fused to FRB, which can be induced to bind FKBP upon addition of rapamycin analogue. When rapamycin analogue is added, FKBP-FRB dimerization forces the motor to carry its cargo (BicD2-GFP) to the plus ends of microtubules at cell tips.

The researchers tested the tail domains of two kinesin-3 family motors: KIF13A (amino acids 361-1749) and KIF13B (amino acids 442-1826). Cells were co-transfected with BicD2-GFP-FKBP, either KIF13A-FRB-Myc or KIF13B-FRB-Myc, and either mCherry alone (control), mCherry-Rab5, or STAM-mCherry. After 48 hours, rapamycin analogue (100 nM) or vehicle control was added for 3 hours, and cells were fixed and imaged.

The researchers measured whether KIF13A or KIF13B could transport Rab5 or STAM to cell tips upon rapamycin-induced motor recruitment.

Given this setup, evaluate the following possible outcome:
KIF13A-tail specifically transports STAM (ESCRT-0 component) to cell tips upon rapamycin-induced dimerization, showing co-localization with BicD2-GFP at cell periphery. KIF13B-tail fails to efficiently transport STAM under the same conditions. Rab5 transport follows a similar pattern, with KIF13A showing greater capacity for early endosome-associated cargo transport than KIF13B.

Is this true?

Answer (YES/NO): NO